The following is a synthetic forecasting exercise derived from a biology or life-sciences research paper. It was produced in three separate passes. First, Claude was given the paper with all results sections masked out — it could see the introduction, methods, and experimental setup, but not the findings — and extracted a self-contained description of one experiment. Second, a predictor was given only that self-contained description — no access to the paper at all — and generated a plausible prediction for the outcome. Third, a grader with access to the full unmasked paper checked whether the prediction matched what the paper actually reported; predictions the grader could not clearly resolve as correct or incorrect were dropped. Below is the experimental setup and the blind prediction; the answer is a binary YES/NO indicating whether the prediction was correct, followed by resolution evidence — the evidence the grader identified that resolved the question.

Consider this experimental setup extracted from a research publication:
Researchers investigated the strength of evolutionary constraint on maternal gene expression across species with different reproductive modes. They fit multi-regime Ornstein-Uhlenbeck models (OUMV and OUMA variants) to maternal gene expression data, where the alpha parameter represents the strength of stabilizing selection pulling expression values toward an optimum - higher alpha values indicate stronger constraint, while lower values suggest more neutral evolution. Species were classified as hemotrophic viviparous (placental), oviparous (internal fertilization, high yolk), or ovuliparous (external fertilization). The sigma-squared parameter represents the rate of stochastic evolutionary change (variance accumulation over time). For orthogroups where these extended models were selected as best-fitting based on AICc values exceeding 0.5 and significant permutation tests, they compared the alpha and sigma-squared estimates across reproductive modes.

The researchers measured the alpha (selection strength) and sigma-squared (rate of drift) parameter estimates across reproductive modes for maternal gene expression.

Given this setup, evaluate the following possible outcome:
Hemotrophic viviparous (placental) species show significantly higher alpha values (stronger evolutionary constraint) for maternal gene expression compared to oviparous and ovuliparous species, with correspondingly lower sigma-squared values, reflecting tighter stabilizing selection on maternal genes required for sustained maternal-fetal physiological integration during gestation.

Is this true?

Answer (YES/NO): NO